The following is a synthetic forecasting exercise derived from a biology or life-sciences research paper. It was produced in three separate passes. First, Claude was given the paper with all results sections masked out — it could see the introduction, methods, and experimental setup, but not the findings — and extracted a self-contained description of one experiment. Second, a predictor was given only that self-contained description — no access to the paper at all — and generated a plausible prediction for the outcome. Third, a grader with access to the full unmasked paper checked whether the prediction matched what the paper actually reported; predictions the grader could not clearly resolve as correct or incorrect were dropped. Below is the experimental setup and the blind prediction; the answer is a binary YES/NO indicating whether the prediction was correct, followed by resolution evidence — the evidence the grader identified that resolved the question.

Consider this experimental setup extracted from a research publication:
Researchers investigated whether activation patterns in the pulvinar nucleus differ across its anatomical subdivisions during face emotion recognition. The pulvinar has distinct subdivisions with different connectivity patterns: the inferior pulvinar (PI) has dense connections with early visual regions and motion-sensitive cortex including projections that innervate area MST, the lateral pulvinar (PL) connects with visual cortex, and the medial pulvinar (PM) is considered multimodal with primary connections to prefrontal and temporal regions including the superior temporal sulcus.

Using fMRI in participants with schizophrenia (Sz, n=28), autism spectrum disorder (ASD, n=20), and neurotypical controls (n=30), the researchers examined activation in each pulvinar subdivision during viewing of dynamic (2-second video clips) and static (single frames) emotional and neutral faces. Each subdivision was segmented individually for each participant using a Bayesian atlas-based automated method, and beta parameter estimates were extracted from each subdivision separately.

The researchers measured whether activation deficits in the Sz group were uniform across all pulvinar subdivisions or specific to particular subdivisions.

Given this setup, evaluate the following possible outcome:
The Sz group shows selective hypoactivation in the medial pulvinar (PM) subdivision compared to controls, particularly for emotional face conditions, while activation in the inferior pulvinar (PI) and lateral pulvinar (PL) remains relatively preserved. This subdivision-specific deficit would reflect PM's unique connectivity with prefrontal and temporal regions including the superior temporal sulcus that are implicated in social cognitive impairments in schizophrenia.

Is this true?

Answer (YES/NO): NO